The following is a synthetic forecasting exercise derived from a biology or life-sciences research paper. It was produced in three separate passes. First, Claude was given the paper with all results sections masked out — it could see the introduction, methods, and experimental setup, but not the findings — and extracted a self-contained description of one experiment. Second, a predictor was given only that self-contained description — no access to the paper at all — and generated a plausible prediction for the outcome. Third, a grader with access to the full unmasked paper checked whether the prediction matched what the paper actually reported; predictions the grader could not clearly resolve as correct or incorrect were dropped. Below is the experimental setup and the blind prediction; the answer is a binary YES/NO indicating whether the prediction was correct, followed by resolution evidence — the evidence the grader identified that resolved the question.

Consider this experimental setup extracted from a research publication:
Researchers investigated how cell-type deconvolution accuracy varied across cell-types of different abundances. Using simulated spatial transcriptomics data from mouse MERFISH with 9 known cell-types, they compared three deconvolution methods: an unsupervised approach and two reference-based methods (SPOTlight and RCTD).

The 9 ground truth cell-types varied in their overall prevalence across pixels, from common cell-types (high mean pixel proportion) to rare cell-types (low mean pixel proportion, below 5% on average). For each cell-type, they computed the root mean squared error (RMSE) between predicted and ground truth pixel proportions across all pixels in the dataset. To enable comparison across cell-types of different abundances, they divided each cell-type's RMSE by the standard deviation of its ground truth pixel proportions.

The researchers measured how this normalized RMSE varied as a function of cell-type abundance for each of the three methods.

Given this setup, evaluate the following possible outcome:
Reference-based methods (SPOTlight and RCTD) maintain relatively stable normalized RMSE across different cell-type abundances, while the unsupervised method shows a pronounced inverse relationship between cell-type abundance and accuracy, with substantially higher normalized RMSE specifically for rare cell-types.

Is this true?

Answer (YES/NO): NO